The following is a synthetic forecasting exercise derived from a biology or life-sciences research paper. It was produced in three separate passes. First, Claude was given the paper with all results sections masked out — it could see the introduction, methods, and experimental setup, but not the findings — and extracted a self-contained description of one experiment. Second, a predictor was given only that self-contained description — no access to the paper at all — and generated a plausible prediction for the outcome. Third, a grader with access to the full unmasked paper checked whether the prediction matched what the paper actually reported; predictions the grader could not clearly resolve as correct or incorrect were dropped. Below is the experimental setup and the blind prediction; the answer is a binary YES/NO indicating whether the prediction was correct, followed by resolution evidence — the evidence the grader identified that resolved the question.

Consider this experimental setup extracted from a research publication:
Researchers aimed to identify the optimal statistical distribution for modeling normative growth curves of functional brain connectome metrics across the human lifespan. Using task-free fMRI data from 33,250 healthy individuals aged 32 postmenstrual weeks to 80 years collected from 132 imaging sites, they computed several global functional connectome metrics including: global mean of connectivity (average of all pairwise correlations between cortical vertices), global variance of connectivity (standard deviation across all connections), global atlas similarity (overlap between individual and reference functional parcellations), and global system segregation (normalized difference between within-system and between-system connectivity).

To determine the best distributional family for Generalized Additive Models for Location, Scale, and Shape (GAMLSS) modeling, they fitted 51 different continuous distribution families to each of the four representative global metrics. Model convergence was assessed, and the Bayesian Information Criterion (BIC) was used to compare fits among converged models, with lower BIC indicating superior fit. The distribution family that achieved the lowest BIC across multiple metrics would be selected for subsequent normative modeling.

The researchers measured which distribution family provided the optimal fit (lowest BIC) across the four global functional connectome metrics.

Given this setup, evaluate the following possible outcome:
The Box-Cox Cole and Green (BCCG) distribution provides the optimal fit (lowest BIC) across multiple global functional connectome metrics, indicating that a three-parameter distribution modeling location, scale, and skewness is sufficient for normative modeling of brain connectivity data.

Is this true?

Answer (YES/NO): NO